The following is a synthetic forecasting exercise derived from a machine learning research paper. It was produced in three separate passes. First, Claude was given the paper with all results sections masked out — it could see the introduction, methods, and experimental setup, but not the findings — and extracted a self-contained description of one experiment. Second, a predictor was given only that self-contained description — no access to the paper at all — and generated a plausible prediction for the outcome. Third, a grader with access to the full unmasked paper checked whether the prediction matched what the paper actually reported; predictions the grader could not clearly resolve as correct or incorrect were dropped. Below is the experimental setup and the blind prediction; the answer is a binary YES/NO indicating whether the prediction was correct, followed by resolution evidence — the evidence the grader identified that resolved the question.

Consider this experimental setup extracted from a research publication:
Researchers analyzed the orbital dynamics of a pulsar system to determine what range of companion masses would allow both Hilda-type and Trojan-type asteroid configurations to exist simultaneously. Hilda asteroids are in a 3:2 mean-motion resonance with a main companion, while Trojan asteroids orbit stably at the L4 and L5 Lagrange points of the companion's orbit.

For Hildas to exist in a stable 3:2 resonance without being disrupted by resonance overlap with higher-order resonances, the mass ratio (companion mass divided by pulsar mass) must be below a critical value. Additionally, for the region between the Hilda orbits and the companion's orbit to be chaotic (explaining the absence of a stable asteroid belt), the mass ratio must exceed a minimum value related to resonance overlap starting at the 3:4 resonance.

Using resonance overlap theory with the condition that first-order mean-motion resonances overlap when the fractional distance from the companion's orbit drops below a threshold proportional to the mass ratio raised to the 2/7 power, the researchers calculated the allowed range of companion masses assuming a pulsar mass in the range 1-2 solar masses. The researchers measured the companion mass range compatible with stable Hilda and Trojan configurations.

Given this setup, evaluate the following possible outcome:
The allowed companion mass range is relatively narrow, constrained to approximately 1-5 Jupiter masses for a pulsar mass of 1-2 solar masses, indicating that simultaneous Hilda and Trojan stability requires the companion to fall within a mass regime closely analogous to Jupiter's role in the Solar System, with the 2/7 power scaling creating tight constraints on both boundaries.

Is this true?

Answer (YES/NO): NO